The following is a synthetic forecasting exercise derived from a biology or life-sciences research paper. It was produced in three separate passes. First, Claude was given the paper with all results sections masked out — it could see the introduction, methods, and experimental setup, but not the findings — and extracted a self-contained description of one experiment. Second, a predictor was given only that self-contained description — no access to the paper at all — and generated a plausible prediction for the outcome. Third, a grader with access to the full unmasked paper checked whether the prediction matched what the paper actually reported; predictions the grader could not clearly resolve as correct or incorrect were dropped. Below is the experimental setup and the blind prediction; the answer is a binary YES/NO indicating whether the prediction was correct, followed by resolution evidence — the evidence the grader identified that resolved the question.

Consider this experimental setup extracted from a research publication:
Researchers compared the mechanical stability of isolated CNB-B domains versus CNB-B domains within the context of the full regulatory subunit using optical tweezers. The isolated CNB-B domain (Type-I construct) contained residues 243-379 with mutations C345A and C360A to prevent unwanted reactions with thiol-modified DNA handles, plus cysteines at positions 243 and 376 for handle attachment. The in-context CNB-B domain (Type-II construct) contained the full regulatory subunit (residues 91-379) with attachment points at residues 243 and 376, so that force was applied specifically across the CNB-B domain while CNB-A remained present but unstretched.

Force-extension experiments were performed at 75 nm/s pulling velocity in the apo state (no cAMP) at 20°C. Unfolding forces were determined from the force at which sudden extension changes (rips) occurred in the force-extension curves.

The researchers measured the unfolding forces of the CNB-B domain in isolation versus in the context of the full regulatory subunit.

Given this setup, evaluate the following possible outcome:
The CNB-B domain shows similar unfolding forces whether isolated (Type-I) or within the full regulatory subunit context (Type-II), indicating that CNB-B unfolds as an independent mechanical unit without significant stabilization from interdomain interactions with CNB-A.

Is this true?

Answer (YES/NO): YES